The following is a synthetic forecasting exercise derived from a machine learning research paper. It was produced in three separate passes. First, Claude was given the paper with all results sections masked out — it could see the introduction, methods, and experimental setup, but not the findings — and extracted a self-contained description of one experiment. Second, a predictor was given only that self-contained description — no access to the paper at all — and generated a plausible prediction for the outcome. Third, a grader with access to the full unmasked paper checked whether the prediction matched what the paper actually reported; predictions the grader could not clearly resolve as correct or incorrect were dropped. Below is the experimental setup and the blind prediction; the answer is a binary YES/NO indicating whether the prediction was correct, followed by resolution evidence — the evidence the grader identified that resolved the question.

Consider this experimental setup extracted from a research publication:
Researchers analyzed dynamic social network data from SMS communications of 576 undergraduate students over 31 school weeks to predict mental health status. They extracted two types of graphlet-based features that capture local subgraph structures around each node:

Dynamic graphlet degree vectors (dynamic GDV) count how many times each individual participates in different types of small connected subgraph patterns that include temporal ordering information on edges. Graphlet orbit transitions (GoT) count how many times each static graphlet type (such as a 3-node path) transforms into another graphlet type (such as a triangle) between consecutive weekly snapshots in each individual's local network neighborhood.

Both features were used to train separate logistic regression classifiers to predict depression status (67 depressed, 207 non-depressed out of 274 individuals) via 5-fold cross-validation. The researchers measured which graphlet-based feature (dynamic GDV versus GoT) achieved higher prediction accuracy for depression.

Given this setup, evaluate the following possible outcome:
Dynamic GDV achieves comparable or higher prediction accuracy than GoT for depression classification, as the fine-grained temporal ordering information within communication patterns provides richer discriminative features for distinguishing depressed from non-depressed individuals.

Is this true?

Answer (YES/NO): YES